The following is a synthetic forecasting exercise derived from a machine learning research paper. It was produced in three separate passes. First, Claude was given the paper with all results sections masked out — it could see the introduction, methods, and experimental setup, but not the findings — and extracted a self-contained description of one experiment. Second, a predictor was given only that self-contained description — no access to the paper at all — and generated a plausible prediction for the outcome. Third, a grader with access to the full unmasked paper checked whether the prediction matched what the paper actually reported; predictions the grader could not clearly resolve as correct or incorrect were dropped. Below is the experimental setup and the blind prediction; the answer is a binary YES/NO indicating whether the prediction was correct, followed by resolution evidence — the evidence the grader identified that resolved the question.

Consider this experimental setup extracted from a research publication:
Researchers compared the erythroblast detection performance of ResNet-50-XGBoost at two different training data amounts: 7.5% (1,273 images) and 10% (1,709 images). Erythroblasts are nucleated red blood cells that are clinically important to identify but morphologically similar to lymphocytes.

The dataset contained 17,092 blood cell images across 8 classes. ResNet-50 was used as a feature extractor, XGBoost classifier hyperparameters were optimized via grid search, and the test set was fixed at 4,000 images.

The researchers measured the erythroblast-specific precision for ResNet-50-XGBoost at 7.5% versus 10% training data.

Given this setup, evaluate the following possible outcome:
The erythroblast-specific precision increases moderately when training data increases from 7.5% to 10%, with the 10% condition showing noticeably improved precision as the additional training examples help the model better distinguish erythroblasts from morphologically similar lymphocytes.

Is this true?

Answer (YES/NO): YES